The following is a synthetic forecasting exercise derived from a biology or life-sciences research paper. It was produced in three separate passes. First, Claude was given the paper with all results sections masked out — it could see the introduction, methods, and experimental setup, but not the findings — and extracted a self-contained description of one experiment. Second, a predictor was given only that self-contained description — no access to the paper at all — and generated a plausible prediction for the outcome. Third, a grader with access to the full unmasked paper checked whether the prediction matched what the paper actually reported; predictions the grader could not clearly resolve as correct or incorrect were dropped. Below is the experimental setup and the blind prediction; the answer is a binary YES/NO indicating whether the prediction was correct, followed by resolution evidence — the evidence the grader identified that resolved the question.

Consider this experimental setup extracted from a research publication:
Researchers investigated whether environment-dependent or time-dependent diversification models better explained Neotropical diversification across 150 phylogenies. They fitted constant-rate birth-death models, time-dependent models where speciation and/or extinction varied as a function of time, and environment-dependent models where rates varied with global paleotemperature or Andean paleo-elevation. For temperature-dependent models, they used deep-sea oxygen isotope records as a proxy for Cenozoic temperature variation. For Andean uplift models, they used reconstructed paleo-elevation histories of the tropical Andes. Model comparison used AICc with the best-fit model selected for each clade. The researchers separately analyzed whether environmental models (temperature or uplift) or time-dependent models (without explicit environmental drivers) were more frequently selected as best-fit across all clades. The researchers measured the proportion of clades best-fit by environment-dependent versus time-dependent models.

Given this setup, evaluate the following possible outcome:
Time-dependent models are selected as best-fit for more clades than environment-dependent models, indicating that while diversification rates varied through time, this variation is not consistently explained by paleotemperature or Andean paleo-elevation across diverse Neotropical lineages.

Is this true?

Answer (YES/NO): NO